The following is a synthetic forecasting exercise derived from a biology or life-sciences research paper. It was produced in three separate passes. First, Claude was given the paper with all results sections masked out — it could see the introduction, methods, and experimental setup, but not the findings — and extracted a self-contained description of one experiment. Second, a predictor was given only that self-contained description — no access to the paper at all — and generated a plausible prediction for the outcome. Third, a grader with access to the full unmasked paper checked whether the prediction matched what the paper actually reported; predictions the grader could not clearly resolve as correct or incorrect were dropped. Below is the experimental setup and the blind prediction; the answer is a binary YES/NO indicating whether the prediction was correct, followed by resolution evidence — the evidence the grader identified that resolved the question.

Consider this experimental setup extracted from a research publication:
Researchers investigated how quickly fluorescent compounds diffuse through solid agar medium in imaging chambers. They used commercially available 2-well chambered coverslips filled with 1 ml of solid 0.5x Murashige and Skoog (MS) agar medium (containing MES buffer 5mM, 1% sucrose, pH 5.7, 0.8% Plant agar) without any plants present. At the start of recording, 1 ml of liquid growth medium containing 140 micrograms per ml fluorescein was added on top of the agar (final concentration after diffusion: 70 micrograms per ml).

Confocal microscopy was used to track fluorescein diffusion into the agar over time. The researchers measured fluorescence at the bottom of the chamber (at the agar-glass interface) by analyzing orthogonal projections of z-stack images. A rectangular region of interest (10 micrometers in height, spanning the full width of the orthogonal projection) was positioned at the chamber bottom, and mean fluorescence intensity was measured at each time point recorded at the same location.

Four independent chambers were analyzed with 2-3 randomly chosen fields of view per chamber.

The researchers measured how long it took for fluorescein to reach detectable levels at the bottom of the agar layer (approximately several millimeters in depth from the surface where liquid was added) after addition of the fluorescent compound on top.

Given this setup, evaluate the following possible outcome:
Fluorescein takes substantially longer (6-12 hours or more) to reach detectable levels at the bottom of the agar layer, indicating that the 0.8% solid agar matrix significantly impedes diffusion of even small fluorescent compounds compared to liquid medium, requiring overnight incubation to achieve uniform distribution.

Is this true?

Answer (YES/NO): NO